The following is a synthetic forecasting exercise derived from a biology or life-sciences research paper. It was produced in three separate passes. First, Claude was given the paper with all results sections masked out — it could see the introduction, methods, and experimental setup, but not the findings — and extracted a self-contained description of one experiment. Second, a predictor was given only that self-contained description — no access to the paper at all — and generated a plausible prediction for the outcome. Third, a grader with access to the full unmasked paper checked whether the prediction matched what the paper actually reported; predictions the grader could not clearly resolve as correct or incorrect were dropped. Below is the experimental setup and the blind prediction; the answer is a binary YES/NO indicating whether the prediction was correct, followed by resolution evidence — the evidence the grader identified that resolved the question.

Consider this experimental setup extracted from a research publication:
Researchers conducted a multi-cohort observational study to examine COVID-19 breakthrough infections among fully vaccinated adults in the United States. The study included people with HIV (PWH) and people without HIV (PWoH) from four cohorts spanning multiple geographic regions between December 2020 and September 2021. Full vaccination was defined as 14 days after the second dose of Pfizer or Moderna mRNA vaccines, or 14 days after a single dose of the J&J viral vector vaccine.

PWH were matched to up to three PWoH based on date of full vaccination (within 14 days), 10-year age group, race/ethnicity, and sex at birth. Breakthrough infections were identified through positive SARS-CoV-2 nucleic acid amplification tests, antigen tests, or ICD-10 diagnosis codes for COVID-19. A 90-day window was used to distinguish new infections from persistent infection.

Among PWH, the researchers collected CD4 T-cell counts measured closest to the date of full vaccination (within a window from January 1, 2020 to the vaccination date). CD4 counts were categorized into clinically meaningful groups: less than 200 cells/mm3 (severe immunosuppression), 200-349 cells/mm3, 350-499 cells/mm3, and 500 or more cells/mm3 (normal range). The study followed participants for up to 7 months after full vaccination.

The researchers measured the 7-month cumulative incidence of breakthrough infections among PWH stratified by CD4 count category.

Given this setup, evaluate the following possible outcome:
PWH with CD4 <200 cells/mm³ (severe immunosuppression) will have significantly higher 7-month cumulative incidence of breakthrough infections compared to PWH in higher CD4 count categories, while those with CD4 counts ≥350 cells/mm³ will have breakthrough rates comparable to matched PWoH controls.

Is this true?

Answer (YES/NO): NO